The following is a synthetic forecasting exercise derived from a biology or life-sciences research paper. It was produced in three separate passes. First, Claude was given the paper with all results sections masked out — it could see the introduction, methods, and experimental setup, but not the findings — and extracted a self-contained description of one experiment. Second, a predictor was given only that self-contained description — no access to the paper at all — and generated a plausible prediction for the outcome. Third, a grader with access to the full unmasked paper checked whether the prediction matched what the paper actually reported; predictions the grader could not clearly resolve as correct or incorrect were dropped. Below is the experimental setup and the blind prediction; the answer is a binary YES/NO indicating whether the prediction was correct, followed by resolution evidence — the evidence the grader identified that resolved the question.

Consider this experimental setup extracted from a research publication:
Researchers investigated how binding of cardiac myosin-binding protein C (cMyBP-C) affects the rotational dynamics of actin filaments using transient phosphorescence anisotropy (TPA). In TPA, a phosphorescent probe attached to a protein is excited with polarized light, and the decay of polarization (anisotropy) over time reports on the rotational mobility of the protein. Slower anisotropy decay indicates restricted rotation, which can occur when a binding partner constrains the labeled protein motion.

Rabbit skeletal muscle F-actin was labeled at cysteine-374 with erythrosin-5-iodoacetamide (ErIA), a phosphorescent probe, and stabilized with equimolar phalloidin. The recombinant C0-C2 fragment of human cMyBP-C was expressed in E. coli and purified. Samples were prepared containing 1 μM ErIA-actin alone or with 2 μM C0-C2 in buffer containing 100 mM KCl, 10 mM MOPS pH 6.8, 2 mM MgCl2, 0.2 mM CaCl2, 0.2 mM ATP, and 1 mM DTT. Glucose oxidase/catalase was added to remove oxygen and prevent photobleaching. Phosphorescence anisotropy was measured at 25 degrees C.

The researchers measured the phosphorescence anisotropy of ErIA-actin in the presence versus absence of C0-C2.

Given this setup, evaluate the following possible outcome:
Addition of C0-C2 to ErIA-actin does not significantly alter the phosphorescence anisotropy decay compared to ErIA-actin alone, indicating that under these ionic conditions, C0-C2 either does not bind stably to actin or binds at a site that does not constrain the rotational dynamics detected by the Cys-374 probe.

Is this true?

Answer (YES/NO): NO